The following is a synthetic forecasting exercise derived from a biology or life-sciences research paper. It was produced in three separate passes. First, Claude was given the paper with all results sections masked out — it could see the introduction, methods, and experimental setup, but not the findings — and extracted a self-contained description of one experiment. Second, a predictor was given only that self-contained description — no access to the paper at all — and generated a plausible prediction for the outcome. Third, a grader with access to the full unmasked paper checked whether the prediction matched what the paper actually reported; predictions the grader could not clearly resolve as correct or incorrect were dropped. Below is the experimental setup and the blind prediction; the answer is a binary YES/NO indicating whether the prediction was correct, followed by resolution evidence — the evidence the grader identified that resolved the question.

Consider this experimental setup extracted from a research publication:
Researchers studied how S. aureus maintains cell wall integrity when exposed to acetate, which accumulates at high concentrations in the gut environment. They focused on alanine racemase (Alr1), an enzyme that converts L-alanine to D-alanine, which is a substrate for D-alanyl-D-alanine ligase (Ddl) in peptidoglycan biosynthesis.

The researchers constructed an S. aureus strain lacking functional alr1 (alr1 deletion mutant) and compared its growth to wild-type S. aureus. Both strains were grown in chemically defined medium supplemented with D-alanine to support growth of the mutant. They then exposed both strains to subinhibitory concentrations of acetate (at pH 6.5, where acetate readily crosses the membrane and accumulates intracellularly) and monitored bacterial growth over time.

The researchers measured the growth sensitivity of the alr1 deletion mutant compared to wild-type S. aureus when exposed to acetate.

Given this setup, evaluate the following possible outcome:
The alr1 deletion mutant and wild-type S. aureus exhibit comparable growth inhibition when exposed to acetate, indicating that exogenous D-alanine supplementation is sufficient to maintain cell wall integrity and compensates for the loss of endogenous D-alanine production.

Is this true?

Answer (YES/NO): YES